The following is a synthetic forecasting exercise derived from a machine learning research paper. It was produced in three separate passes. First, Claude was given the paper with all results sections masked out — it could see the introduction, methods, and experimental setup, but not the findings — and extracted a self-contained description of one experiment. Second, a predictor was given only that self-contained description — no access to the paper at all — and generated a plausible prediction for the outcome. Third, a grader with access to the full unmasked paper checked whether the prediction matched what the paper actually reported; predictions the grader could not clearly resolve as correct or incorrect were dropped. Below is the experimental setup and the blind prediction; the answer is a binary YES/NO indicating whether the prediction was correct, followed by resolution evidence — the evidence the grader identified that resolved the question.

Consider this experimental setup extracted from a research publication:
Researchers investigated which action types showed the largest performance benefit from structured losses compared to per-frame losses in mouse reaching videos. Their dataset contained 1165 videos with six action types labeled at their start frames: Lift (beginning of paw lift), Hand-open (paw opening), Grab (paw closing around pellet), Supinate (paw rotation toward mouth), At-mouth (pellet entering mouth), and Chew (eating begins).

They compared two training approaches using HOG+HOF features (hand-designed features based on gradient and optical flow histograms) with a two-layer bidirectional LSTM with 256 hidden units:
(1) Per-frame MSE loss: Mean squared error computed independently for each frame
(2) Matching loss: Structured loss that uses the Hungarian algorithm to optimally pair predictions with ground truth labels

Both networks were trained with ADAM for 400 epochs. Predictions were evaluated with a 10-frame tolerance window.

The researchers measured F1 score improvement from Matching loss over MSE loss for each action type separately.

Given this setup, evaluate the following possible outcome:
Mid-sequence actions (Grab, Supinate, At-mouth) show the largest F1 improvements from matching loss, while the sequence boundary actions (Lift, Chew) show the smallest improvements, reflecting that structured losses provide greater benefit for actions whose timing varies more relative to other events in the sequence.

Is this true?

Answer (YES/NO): NO